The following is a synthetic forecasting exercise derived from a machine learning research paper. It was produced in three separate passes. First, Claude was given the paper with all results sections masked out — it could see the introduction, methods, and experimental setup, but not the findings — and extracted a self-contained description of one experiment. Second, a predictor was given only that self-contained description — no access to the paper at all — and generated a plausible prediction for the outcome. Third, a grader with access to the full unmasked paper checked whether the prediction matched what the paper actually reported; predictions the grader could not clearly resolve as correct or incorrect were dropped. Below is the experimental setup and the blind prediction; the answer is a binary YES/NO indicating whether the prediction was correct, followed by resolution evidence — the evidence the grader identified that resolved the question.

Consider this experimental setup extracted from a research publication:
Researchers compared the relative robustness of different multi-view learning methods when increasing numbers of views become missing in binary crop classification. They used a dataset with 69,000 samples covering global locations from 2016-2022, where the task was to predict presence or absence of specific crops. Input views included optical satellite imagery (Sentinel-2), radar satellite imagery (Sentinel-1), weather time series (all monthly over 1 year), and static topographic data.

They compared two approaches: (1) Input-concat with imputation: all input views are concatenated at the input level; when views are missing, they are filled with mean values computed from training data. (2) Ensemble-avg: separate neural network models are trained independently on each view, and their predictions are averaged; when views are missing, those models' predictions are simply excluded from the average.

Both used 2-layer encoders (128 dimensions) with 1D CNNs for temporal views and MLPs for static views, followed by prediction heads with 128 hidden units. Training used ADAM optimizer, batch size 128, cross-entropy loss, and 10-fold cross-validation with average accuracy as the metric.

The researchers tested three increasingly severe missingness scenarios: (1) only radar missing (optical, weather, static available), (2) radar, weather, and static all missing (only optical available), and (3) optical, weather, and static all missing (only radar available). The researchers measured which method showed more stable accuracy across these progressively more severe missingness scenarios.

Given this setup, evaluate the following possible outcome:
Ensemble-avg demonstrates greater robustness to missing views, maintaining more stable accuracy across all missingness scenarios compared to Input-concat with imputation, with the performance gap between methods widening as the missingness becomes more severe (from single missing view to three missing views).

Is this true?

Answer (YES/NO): YES